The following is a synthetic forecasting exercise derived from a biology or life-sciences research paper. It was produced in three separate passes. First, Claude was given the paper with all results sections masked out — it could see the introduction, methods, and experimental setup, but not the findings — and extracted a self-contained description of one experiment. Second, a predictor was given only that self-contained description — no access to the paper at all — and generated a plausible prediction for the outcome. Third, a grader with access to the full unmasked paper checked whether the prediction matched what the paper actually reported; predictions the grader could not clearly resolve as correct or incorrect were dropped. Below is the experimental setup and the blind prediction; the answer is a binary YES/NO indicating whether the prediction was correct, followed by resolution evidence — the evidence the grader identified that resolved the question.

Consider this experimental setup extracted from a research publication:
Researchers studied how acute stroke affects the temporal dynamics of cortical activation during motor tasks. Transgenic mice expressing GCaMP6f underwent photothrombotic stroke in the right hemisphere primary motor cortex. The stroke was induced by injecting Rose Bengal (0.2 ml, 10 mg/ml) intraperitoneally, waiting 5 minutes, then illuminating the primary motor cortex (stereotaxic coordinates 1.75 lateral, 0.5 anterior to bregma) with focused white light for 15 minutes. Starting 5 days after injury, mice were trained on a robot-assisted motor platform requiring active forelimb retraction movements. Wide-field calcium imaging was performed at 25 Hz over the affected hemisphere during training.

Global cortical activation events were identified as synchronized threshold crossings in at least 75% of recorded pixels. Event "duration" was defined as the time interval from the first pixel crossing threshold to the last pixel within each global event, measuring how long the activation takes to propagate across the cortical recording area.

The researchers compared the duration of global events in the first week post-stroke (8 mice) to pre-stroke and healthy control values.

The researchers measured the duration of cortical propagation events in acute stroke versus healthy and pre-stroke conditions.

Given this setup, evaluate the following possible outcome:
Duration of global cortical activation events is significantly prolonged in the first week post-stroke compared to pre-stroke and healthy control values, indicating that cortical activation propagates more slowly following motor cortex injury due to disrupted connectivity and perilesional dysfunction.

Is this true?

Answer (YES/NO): YES